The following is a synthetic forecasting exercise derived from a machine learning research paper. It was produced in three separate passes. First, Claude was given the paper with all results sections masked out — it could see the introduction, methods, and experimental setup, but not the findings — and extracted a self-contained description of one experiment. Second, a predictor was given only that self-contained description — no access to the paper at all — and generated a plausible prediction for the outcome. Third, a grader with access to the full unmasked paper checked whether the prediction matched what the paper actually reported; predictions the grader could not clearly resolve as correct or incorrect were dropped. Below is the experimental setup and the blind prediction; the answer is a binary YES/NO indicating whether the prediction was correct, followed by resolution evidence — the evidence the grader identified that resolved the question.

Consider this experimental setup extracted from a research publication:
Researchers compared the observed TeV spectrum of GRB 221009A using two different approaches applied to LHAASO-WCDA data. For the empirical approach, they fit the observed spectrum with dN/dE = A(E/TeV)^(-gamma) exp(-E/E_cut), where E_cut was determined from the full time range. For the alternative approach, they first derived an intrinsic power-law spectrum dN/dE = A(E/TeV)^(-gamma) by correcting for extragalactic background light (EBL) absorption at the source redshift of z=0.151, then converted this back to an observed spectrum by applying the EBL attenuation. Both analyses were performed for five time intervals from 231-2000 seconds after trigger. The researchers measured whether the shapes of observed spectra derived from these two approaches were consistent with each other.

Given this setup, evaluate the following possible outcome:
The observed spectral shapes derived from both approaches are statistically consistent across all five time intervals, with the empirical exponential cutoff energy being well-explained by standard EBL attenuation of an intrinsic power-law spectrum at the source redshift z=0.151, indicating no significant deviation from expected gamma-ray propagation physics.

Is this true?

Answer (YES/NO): YES